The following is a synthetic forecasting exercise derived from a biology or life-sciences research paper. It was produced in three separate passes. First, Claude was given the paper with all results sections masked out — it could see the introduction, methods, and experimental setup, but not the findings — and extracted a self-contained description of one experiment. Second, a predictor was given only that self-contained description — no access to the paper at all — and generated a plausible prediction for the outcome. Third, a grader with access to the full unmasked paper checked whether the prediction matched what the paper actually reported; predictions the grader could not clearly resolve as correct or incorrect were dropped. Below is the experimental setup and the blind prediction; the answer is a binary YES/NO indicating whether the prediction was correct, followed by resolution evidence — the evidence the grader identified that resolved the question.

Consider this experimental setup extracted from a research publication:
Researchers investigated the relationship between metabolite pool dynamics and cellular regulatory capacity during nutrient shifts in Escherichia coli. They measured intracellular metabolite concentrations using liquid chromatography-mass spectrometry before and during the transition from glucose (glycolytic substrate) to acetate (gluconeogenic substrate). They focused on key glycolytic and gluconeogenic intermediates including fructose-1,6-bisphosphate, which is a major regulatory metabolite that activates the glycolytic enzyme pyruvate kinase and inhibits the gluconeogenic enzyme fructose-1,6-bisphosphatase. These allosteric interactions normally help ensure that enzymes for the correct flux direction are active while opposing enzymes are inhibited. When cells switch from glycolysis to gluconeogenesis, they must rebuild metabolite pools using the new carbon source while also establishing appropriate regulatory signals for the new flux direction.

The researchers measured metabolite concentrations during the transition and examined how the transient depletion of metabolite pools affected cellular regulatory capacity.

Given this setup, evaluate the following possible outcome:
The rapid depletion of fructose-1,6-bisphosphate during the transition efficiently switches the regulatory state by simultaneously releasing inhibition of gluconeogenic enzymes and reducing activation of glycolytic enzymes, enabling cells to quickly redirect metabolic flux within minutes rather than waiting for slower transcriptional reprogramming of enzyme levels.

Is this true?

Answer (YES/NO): NO